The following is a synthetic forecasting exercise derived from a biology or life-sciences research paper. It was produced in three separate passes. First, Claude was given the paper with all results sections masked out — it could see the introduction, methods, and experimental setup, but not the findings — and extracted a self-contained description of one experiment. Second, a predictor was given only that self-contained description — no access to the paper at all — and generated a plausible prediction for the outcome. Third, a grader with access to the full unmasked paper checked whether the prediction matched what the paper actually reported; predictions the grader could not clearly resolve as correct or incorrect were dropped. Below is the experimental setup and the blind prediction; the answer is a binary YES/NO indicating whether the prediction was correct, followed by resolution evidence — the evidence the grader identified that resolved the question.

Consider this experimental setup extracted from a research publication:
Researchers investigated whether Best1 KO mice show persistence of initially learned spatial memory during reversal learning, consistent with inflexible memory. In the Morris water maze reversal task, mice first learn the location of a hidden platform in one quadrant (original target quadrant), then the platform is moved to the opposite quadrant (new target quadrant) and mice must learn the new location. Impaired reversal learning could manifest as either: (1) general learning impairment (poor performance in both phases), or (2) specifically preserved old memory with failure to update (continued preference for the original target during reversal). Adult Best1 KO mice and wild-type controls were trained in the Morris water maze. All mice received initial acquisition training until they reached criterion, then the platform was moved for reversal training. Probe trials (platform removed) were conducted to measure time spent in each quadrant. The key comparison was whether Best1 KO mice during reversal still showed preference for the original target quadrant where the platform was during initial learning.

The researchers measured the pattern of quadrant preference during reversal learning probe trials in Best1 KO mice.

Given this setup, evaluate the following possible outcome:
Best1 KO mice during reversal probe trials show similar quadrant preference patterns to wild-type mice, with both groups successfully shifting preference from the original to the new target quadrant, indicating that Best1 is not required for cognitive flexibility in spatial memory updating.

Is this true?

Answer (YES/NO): NO